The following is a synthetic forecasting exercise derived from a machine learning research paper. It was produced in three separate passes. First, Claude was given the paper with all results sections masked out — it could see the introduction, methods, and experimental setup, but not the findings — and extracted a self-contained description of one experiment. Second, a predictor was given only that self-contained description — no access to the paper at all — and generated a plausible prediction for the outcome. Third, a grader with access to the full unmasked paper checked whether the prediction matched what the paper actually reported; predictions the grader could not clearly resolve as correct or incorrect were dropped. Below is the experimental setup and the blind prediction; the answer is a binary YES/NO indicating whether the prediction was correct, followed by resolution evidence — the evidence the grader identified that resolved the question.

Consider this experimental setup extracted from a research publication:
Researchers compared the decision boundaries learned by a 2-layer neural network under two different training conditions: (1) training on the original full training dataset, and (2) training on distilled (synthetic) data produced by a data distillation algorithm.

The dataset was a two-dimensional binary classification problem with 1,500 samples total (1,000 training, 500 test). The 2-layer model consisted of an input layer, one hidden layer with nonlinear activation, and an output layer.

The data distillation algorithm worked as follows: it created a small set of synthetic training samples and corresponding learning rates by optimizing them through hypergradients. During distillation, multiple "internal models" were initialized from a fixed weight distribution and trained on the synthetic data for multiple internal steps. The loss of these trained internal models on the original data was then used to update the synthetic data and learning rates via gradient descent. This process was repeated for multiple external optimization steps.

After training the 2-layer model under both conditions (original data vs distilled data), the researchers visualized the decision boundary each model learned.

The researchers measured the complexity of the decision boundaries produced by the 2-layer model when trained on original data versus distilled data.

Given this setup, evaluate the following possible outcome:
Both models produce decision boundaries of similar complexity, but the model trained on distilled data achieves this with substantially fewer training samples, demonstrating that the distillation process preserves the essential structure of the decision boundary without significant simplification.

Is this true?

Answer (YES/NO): NO